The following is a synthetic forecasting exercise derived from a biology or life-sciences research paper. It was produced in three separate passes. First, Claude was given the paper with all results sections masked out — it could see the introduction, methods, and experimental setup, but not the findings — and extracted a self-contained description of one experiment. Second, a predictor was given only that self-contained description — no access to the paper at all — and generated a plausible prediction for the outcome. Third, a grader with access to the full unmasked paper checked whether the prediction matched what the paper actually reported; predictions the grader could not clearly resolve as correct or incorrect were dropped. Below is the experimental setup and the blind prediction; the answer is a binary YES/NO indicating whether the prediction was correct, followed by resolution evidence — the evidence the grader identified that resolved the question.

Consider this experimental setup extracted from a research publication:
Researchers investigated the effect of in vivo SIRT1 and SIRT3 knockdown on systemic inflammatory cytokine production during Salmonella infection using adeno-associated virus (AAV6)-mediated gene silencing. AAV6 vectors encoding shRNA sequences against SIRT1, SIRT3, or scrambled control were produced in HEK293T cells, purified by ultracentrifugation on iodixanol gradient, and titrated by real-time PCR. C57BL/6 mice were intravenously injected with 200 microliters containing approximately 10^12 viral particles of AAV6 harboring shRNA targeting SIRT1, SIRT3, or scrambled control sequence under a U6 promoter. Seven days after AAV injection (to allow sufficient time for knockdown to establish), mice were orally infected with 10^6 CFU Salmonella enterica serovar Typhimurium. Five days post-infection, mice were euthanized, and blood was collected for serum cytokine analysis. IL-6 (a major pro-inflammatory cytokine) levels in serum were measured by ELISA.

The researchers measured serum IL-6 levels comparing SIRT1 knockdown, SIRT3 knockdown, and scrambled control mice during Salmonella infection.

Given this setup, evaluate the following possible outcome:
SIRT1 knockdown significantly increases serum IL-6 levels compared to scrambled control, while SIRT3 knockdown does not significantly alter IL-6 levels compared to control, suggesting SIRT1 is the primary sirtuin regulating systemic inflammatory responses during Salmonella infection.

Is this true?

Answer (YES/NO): NO